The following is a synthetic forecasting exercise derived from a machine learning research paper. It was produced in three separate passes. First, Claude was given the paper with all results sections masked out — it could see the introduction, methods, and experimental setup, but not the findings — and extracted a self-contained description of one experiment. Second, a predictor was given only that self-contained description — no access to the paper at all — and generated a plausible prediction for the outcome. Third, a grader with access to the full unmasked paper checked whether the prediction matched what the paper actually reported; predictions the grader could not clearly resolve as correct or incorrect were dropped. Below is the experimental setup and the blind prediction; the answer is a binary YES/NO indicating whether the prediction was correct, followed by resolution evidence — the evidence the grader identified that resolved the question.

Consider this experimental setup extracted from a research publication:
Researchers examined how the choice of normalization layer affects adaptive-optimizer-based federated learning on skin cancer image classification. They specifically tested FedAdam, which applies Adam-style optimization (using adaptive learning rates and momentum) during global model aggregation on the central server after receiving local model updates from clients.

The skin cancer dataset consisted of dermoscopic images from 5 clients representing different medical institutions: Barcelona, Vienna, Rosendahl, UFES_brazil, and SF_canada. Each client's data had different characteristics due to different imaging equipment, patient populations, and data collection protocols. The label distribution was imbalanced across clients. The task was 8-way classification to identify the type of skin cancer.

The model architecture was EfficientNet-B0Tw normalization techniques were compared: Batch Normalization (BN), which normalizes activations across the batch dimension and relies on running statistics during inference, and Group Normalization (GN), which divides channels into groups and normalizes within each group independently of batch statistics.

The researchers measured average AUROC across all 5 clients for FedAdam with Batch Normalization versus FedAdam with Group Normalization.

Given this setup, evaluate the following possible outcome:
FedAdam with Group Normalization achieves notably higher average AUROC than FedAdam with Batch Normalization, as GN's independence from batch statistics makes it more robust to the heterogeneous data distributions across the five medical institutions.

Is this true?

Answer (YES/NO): YES